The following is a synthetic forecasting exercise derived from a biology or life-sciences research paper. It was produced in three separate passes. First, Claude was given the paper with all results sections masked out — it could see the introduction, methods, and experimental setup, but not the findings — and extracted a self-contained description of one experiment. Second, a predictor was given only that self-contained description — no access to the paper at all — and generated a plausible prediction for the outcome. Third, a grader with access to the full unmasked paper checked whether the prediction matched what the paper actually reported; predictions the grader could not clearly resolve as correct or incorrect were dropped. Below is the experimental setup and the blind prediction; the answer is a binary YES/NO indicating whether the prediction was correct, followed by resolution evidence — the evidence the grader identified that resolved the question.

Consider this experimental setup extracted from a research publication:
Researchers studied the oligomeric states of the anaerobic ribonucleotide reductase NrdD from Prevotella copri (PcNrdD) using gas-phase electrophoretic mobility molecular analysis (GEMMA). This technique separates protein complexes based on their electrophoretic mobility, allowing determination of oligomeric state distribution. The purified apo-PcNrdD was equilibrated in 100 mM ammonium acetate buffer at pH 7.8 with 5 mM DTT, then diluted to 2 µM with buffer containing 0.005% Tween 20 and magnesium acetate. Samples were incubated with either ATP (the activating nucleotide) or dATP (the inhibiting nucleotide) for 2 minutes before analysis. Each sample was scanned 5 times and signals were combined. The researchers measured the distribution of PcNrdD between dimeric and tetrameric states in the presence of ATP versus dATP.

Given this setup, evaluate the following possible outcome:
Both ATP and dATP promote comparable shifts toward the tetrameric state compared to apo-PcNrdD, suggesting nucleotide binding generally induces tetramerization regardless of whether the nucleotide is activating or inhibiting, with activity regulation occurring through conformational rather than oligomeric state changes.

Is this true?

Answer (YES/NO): NO